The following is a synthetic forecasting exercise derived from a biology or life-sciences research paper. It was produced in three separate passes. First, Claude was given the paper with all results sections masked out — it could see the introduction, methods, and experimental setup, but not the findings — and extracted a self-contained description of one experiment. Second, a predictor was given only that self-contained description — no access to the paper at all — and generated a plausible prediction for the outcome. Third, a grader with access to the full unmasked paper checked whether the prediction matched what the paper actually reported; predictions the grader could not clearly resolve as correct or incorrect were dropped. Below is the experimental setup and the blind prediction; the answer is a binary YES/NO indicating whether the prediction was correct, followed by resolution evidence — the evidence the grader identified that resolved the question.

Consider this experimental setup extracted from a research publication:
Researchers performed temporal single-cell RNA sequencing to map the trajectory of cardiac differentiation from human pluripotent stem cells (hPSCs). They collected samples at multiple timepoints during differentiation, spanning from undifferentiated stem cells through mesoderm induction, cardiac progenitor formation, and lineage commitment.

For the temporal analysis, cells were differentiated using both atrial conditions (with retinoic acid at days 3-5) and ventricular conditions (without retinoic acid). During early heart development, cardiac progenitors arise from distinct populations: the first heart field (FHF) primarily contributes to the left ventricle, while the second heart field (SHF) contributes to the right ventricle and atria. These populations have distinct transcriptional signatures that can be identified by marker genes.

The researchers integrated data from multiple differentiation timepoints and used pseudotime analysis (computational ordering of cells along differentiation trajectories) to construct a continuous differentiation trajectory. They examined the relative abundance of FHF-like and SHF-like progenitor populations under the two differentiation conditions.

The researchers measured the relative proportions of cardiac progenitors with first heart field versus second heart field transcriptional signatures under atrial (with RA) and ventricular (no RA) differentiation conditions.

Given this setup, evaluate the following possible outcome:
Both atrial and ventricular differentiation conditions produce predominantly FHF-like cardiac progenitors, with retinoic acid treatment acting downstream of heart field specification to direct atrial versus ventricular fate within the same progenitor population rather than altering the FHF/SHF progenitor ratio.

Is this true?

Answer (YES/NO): NO